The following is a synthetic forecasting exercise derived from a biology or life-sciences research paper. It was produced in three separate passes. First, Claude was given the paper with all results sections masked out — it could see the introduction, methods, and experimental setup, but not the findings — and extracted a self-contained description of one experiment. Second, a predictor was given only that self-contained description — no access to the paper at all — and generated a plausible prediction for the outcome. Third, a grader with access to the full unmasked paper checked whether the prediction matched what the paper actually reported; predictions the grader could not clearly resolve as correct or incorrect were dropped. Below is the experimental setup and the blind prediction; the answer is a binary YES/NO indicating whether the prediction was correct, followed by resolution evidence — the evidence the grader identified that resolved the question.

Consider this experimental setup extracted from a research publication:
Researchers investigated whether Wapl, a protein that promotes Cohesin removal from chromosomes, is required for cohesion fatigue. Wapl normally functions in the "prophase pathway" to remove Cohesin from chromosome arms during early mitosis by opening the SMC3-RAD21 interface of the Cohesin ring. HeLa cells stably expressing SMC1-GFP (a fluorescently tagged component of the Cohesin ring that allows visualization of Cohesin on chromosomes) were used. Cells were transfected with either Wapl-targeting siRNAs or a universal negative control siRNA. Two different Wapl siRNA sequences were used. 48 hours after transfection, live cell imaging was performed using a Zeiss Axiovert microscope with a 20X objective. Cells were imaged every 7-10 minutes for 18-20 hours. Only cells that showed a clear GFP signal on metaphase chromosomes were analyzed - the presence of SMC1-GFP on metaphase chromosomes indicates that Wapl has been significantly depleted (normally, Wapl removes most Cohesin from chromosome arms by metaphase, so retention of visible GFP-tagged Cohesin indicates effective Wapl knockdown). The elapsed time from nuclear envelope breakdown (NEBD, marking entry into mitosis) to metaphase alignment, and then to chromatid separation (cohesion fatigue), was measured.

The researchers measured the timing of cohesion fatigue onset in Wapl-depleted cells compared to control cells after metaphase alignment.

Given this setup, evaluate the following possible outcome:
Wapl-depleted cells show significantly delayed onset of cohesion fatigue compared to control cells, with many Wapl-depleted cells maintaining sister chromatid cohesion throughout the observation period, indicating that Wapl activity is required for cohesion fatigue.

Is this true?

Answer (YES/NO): NO